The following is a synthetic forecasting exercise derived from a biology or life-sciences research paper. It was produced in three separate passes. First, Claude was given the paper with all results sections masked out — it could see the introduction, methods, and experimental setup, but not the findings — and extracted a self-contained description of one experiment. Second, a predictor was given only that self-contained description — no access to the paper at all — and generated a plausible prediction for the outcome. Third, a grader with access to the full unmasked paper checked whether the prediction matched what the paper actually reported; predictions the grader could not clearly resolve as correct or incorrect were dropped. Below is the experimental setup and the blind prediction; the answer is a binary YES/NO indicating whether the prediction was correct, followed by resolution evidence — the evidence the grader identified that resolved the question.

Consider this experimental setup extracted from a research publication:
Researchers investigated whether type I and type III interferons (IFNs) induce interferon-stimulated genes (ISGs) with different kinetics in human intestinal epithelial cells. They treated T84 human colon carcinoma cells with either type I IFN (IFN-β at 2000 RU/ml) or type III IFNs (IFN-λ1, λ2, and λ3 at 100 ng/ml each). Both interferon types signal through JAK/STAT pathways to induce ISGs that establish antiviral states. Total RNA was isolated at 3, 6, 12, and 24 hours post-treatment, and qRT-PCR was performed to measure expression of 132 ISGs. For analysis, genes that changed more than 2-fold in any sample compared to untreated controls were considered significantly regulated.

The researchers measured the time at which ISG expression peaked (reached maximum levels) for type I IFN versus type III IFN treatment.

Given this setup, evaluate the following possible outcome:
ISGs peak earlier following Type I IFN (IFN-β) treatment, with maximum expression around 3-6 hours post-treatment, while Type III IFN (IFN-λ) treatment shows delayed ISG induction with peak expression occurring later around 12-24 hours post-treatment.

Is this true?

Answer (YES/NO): NO